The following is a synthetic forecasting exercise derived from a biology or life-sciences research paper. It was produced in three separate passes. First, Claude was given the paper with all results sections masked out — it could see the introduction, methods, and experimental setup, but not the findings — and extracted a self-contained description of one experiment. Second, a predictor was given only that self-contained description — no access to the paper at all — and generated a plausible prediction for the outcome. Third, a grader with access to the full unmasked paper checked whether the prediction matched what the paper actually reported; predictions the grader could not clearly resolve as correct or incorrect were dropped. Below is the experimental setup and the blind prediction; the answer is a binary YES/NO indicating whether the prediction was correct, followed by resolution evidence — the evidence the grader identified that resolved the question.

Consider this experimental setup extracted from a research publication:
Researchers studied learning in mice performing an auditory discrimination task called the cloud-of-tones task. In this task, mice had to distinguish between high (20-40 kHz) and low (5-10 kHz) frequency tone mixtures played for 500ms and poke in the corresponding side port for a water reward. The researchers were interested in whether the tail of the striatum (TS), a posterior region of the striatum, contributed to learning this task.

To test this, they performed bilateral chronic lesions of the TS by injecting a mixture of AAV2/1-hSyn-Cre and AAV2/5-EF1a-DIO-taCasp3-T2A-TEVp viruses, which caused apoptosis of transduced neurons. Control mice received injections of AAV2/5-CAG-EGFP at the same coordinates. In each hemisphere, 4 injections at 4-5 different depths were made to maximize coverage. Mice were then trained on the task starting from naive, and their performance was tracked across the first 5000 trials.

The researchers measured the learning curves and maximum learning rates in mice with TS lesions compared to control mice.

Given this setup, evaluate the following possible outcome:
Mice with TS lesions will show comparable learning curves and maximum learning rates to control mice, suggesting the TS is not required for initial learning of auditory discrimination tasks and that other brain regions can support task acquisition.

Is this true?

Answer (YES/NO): NO